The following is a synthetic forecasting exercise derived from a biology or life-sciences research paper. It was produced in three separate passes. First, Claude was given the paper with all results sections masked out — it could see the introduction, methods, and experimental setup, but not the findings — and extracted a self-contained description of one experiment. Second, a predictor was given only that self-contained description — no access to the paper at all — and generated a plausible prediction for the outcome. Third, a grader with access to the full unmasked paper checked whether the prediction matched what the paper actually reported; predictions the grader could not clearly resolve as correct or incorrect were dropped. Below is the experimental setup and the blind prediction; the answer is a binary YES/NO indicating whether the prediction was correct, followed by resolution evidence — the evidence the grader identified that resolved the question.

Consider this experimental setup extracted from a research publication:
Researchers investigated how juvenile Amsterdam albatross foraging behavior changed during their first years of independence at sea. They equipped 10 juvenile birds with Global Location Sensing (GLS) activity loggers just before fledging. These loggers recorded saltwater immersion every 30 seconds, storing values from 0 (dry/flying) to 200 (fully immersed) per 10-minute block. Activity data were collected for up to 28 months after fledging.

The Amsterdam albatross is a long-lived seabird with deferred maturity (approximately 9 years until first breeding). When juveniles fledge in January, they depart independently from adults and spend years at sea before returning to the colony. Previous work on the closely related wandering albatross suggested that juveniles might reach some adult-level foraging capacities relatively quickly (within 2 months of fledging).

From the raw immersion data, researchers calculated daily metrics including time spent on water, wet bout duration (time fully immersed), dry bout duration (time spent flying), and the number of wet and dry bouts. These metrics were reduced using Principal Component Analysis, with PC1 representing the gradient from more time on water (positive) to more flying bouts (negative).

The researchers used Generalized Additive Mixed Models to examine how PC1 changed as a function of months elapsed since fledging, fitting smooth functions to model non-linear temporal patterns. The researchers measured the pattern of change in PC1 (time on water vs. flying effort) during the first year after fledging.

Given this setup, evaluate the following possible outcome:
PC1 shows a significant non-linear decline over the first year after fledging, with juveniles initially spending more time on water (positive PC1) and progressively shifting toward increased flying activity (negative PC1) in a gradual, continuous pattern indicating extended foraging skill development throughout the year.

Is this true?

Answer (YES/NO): NO